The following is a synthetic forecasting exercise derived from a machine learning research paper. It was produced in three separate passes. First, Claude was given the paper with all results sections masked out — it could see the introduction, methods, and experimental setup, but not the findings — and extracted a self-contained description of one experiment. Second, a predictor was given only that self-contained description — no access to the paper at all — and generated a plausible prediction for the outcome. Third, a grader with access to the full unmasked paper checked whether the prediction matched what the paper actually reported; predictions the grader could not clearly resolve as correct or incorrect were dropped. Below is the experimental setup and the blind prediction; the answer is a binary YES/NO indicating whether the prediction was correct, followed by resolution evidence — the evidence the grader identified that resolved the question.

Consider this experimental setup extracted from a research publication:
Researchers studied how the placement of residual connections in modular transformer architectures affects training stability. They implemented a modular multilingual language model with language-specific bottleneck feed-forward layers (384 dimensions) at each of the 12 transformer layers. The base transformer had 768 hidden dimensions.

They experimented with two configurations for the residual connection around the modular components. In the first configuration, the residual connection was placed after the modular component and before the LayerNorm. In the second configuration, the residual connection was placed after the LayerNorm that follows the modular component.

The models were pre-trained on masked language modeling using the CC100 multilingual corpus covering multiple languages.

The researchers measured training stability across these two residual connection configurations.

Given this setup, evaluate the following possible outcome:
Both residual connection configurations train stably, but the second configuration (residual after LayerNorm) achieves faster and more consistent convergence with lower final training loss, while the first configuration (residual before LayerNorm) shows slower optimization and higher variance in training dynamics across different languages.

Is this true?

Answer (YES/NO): NO